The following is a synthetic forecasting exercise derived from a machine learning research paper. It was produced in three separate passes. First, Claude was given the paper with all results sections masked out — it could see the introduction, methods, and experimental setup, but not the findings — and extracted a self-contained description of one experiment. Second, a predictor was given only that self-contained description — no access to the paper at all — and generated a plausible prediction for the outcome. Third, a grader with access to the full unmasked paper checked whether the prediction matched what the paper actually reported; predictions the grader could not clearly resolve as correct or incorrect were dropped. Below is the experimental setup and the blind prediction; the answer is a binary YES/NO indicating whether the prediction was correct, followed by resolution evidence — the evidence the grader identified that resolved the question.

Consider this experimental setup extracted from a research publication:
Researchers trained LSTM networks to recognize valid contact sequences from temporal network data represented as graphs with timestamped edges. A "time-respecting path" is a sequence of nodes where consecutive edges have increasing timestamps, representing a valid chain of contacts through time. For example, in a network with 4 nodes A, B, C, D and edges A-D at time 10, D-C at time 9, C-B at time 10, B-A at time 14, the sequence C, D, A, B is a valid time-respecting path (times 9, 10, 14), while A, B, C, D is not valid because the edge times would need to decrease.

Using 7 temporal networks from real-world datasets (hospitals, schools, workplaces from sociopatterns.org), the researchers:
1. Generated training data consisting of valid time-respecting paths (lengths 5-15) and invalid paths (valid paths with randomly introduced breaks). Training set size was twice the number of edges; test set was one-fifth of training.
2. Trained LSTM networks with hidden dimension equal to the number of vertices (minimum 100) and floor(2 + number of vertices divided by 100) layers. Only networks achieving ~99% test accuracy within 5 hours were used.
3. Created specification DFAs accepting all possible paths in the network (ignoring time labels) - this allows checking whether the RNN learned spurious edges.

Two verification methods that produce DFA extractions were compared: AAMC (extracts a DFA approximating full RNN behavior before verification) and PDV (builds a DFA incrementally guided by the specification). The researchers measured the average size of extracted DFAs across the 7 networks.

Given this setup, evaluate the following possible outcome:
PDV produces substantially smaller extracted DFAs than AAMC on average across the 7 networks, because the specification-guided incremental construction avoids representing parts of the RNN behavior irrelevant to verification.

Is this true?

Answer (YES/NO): YES